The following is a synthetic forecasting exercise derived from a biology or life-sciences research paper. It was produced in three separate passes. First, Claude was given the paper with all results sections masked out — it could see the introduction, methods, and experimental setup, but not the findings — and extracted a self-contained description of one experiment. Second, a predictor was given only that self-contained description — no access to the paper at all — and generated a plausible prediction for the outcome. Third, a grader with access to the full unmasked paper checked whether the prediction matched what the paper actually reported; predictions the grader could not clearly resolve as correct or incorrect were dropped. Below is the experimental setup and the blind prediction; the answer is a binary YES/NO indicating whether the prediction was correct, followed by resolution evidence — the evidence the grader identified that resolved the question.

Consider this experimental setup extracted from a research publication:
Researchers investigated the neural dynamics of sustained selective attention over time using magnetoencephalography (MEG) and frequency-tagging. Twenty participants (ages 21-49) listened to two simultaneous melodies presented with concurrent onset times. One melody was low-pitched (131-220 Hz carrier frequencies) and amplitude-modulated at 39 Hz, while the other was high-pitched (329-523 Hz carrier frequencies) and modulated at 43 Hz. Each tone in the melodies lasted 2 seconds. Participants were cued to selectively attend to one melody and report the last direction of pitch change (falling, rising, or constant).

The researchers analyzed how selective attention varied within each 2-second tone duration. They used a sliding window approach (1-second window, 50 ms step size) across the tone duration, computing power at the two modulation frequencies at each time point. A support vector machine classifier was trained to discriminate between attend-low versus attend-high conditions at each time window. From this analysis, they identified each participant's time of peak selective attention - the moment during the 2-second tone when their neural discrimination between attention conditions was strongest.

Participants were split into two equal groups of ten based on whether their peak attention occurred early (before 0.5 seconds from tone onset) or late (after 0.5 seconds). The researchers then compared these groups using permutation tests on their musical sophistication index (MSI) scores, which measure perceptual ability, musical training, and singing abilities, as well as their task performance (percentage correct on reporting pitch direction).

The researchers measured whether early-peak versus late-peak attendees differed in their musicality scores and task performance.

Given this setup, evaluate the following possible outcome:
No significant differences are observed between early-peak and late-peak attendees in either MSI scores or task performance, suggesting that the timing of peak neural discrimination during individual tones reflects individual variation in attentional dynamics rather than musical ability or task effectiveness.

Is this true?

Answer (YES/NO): NO